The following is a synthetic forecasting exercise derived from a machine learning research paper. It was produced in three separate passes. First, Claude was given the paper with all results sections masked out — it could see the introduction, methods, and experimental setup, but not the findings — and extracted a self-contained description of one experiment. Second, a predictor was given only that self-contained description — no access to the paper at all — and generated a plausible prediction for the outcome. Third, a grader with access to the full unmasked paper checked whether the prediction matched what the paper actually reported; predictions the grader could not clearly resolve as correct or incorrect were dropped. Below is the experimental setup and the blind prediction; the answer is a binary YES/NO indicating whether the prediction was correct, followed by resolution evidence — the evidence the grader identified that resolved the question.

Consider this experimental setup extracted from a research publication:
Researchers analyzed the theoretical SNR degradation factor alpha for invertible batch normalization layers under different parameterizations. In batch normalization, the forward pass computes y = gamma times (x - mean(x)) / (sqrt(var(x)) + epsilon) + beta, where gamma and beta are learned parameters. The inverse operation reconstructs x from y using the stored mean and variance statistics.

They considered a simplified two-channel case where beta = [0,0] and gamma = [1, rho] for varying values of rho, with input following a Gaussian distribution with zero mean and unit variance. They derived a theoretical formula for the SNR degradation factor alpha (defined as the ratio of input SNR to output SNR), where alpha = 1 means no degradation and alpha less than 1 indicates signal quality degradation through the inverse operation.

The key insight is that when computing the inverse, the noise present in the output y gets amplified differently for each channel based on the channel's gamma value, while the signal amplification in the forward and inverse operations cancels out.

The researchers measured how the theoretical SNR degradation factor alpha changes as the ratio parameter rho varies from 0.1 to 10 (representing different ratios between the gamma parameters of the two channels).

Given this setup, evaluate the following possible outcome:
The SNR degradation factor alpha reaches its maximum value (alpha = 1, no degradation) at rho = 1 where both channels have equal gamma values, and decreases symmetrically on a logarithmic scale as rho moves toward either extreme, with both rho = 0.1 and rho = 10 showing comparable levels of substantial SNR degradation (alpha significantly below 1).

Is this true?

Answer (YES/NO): YES